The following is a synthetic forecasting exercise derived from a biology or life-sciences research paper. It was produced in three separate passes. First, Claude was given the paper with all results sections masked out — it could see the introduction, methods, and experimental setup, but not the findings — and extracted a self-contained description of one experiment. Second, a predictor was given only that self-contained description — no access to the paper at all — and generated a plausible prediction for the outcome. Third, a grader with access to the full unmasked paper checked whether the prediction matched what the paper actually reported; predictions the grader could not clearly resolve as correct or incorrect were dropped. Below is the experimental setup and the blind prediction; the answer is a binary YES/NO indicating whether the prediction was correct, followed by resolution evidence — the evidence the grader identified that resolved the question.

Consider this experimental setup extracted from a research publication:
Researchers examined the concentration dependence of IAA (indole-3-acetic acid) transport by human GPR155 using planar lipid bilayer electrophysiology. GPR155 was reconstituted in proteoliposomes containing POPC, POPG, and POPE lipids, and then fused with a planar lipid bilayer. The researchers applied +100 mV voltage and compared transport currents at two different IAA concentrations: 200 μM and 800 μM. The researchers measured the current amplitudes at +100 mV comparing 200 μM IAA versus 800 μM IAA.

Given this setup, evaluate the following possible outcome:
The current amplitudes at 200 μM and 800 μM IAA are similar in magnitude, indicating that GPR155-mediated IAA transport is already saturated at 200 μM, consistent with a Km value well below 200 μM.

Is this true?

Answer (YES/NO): NO